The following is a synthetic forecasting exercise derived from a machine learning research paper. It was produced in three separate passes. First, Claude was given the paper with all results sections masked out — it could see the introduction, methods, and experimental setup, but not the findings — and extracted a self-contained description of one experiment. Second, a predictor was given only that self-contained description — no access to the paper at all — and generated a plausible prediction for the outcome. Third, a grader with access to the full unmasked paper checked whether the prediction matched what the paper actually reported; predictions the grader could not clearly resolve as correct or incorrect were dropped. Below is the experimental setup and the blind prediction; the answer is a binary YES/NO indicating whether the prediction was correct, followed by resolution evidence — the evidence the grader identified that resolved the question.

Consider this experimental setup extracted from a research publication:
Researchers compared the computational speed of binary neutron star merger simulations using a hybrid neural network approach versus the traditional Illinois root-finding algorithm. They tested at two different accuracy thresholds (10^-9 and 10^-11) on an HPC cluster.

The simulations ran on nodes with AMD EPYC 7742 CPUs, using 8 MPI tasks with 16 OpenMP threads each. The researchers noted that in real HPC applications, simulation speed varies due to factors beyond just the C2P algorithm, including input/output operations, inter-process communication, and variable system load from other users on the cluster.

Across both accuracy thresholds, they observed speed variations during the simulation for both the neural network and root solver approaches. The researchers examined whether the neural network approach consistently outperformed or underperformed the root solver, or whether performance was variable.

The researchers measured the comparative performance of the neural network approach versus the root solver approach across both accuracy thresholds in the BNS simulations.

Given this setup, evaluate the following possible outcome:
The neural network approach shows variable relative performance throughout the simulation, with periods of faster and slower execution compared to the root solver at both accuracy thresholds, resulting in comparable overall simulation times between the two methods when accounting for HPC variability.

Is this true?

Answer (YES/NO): YES